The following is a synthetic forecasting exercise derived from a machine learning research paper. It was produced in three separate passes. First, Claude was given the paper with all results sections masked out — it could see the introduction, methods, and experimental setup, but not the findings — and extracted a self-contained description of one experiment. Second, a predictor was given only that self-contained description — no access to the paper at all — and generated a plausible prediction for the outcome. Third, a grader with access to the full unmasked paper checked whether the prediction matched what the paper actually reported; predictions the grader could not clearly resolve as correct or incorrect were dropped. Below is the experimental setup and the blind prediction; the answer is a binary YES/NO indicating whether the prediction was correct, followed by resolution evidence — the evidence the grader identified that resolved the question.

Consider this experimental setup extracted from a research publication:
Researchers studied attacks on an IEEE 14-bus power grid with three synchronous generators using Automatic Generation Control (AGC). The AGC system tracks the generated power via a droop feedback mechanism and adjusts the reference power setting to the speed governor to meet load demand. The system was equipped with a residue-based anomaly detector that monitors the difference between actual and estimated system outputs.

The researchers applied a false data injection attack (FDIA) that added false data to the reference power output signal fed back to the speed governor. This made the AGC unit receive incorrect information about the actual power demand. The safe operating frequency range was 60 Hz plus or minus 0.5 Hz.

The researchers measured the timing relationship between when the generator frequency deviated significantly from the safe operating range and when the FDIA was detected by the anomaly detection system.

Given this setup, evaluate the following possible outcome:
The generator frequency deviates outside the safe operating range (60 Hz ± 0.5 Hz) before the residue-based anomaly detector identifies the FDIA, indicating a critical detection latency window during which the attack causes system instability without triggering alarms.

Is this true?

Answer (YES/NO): NO